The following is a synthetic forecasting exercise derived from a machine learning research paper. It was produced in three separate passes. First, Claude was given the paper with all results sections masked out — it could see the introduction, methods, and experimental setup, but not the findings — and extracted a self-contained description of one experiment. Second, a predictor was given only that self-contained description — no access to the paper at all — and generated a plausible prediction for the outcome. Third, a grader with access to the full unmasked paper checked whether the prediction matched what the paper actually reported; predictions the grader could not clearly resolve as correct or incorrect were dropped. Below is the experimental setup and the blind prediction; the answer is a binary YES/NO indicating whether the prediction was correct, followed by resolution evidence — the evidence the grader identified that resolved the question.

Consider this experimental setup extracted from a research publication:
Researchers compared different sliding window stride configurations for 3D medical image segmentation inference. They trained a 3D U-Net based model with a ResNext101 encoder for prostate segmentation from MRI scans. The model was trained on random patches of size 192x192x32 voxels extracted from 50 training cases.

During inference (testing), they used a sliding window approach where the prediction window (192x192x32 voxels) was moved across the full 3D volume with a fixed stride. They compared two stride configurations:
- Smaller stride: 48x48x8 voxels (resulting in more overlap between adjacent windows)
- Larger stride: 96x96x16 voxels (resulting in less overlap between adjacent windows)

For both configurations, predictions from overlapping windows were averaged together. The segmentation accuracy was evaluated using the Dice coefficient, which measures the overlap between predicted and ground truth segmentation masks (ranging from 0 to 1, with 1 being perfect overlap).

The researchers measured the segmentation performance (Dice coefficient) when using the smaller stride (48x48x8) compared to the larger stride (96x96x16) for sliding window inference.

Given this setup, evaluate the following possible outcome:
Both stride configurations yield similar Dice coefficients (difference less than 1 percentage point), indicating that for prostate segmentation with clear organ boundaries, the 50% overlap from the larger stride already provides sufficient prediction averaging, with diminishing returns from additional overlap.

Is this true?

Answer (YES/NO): NO